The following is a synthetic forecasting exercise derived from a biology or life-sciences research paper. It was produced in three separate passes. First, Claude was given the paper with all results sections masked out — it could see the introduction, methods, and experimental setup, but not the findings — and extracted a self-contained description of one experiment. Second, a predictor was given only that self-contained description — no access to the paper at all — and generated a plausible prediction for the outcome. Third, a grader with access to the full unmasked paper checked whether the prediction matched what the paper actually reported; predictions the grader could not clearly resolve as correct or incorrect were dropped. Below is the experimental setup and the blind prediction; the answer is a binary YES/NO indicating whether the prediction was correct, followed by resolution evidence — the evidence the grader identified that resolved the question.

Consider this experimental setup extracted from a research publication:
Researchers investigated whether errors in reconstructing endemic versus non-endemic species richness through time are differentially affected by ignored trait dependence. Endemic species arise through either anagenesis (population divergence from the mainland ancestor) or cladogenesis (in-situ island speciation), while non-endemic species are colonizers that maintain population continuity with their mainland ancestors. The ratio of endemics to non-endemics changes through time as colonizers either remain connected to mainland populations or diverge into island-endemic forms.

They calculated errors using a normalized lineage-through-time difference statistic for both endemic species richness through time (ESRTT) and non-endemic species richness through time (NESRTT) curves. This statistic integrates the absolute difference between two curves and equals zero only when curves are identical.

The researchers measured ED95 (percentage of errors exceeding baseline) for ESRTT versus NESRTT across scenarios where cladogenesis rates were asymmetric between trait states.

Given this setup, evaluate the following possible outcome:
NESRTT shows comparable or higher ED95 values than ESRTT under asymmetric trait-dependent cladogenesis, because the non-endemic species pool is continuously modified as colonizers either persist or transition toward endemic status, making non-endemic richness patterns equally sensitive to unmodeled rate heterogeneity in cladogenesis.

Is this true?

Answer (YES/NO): YES